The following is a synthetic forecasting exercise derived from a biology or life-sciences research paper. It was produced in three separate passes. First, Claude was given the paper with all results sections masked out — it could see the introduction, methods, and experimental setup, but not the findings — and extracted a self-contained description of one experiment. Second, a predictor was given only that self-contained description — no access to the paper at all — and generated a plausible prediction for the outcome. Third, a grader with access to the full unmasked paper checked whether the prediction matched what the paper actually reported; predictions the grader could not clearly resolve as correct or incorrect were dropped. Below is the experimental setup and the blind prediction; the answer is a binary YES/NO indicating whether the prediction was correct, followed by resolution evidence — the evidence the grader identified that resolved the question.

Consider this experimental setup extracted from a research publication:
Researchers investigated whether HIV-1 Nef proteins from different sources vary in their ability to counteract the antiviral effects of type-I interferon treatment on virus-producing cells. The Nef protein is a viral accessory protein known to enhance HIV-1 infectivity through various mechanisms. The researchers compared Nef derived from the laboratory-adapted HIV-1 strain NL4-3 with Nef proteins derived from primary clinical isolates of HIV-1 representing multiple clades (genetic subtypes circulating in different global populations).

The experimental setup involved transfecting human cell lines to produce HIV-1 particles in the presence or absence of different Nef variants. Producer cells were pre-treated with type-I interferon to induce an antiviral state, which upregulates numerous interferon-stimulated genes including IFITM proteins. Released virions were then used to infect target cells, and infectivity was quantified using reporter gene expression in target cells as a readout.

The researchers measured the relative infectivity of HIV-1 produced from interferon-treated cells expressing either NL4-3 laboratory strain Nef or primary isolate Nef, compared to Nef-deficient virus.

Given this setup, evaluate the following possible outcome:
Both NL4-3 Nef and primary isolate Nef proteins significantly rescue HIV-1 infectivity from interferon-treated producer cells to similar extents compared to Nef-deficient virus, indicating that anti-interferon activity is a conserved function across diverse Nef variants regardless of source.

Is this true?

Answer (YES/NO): NO